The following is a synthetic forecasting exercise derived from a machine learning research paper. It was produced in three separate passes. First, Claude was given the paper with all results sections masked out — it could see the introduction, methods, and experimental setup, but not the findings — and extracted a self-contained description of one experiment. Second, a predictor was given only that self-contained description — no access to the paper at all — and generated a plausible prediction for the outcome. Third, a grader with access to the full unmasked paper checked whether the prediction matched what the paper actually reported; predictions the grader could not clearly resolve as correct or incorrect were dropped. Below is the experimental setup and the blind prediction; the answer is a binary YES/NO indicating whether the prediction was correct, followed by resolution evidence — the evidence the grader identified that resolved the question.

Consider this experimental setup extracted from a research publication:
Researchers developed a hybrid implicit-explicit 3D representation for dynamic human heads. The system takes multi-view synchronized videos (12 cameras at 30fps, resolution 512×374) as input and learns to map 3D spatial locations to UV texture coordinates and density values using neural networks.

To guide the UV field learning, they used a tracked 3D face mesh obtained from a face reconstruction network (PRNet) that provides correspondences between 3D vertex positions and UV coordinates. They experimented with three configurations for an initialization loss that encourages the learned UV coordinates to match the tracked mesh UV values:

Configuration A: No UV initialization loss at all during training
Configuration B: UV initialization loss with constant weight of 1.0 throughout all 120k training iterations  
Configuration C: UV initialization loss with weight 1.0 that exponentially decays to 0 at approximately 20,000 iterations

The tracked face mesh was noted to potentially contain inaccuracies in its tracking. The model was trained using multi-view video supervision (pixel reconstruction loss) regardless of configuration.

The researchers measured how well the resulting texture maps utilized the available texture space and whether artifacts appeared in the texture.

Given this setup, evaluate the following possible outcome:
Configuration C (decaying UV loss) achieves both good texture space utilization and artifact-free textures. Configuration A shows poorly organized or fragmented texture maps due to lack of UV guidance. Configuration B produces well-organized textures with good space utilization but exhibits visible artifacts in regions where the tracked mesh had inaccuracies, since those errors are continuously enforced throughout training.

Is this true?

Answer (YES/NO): NO